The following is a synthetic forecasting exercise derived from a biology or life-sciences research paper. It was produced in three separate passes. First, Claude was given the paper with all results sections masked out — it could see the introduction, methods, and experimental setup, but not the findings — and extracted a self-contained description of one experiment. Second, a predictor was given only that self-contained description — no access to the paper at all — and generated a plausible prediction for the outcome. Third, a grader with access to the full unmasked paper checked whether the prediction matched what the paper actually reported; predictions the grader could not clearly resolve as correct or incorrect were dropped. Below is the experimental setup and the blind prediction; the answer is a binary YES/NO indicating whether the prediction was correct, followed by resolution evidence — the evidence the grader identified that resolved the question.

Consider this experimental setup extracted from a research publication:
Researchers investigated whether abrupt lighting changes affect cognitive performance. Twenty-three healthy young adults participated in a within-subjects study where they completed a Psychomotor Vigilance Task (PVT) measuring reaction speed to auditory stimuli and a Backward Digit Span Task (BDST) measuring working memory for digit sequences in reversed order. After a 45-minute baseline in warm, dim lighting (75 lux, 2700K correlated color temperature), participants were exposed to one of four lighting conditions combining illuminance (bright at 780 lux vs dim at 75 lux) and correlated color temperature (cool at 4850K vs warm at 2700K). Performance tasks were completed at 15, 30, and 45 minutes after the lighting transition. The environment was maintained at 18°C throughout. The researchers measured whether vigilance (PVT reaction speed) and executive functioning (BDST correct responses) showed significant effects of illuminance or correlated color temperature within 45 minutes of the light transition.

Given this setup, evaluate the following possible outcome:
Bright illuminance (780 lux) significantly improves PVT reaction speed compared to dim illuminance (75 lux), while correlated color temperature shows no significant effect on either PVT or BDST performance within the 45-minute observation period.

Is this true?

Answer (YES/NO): NO